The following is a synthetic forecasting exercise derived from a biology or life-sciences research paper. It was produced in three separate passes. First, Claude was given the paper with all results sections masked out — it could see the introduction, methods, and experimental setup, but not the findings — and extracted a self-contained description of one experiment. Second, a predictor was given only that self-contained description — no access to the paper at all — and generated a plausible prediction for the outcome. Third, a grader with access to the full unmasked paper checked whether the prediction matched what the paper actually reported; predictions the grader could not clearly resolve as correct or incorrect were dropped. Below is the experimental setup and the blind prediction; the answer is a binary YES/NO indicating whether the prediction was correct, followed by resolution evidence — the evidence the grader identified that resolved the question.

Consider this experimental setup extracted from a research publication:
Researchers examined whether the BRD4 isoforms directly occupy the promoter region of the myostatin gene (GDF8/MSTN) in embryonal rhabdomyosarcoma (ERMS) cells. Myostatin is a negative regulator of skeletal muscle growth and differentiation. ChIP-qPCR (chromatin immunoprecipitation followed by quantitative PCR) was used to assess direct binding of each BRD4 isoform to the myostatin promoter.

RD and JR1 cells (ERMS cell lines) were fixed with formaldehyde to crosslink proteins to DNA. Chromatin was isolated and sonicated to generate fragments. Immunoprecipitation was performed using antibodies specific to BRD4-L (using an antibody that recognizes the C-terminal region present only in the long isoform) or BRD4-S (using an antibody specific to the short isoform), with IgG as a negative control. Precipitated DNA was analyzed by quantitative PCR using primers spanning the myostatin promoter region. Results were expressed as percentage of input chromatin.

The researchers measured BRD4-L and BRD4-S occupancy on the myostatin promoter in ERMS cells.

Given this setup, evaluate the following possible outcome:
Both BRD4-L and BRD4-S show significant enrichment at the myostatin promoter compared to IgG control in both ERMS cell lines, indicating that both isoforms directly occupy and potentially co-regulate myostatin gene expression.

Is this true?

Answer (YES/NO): NO